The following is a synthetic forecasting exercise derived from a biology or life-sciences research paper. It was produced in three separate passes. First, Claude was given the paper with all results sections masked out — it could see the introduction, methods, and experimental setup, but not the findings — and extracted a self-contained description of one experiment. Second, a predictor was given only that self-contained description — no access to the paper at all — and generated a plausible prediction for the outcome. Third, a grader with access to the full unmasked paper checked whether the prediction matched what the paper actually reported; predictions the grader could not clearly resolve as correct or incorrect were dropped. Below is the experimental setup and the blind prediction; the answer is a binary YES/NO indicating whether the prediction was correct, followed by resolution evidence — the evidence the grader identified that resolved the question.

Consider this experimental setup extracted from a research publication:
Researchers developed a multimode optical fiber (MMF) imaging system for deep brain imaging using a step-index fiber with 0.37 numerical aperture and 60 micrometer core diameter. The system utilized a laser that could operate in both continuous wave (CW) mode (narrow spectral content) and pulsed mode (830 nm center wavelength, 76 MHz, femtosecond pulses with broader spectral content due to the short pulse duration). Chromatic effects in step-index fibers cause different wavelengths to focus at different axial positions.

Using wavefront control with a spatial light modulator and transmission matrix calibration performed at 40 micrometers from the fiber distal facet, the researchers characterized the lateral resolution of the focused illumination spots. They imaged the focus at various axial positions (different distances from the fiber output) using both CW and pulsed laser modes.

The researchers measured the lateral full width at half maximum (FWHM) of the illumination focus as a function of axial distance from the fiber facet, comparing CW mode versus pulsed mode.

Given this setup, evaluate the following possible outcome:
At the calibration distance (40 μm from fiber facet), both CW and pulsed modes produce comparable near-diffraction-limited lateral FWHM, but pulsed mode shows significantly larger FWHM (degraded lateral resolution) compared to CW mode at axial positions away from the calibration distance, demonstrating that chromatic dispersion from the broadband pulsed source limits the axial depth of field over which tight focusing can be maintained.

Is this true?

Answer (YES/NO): NO